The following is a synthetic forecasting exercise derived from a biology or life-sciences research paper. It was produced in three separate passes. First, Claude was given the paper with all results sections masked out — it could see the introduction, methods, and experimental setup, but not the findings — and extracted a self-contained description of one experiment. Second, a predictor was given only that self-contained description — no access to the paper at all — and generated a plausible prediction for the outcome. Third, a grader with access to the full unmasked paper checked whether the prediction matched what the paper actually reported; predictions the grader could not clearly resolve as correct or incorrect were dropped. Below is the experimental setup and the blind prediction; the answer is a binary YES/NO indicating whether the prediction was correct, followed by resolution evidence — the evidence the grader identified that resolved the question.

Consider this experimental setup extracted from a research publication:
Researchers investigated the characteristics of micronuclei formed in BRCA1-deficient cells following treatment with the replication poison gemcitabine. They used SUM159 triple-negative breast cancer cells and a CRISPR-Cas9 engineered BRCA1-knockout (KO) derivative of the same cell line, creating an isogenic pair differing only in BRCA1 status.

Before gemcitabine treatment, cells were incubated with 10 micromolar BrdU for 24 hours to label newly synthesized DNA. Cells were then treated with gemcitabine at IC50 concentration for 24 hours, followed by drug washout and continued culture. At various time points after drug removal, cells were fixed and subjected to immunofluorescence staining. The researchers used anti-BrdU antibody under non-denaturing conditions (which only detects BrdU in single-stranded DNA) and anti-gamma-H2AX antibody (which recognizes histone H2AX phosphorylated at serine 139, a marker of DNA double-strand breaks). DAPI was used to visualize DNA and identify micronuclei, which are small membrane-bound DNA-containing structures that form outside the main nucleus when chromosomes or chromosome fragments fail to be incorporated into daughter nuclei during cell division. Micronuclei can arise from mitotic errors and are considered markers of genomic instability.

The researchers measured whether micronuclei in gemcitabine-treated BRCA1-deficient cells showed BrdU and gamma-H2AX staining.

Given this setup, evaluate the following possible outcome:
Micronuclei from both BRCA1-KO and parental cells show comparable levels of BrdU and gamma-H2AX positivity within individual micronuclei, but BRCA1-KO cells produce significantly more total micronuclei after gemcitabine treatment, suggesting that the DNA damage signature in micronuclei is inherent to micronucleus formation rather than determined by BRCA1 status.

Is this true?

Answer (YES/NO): NO